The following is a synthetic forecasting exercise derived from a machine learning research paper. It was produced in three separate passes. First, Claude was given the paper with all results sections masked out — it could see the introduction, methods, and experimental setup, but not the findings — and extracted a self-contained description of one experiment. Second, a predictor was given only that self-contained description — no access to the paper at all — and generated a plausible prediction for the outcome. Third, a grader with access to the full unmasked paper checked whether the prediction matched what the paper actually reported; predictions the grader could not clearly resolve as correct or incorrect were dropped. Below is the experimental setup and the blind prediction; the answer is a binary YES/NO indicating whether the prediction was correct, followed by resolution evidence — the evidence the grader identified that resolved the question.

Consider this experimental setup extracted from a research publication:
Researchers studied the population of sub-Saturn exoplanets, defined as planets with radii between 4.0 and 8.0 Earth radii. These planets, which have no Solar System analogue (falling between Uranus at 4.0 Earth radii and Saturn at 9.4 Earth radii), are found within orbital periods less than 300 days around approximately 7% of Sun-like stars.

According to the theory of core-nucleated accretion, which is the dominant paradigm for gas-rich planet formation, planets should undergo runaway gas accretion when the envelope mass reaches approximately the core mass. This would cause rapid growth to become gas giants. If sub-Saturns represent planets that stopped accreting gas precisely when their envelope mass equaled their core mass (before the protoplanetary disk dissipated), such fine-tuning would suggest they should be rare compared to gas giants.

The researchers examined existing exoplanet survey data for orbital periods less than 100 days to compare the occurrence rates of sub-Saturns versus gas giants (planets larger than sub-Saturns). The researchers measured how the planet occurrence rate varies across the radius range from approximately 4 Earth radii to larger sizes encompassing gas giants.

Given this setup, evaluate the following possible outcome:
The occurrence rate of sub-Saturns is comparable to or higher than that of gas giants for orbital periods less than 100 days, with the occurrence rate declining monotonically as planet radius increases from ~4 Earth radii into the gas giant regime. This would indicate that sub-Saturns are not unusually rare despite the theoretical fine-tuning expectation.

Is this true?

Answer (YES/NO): NO